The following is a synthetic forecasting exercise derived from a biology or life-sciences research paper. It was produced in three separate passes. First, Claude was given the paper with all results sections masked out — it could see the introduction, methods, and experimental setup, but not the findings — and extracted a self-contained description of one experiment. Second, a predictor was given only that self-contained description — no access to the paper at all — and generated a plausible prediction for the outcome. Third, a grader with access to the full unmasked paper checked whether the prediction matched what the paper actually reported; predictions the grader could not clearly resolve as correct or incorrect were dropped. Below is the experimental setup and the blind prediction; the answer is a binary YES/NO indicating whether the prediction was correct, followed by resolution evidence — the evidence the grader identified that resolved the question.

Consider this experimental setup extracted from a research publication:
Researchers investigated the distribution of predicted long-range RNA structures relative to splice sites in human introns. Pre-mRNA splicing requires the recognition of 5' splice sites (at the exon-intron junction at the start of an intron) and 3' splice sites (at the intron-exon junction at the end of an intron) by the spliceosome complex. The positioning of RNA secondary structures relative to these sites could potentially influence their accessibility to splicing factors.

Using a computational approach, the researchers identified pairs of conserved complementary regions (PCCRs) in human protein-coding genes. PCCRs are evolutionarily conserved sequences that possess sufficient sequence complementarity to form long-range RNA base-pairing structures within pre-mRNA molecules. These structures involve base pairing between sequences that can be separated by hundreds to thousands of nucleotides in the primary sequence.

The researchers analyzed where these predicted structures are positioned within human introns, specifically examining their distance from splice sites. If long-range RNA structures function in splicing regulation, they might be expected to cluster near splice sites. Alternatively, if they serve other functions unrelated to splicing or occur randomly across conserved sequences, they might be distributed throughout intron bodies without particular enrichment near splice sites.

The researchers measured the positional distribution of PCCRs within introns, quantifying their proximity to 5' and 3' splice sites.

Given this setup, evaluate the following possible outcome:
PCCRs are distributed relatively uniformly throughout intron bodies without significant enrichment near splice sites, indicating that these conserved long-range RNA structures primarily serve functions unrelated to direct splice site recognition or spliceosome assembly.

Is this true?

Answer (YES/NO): NO